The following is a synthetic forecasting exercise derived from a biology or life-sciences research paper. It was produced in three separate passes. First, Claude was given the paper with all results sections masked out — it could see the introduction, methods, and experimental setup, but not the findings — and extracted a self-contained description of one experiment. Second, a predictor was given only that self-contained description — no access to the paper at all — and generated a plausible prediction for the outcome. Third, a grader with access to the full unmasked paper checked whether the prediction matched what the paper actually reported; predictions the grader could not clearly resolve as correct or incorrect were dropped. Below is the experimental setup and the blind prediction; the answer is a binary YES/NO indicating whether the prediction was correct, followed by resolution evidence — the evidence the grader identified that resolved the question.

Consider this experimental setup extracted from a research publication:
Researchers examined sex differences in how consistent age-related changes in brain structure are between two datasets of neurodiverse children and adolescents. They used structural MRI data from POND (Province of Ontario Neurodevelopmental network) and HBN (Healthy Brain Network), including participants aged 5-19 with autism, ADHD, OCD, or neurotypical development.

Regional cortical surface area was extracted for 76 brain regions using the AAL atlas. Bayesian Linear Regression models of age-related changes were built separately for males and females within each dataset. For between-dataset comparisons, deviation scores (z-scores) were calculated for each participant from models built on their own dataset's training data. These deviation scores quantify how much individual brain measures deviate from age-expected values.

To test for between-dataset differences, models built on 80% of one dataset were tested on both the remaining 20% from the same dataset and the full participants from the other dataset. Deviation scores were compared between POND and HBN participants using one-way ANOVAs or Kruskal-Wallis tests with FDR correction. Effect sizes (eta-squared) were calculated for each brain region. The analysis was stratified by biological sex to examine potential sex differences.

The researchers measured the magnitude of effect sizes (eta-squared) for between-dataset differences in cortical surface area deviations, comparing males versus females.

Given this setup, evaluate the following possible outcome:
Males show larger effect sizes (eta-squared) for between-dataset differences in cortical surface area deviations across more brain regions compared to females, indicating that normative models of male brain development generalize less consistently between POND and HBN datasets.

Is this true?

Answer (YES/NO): NO